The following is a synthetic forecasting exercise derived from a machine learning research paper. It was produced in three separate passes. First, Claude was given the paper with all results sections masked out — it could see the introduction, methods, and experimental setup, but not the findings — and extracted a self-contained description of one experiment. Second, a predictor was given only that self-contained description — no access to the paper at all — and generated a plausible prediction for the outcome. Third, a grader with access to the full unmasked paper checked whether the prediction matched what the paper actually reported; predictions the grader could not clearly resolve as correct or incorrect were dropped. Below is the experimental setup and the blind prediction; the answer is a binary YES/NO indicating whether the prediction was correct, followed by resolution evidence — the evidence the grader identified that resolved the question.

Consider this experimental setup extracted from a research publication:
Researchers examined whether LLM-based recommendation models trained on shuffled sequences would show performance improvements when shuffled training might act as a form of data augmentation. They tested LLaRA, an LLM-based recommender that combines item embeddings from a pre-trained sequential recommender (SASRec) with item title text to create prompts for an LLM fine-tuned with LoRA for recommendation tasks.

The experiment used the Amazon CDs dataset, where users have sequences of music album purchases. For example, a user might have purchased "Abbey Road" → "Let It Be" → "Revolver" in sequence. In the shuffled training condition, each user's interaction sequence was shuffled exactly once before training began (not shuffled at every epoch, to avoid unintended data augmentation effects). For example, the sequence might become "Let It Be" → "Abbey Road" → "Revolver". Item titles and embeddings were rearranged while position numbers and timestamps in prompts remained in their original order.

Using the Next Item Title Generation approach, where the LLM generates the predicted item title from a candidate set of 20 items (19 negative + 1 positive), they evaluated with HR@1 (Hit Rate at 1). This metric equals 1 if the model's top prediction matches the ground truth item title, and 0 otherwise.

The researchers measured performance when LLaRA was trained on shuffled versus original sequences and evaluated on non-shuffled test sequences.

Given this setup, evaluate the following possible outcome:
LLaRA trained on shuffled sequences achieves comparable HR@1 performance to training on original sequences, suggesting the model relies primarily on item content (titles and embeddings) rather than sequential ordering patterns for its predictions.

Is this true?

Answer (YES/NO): NO